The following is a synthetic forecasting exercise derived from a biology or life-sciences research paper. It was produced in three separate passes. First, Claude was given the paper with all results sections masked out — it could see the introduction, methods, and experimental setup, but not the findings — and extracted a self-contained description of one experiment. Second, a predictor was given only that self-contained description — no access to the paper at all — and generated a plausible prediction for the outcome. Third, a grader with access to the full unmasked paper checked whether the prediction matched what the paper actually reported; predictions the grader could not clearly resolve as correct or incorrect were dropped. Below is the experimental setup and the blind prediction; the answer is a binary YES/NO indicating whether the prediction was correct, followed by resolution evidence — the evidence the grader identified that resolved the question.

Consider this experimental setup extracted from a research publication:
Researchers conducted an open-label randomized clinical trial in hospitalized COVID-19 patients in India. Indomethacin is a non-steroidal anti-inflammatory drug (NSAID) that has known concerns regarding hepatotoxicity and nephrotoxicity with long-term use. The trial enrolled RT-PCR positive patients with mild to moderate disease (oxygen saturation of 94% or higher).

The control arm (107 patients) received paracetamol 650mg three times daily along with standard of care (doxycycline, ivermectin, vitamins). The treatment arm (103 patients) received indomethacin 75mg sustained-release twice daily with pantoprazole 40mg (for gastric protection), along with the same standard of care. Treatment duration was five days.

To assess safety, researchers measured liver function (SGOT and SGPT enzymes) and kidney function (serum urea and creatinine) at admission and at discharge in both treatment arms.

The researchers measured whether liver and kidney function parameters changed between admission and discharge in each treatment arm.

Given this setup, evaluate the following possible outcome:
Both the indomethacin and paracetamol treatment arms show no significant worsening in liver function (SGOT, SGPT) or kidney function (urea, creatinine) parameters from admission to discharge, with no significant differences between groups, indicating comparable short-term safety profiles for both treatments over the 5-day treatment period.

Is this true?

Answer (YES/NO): YES